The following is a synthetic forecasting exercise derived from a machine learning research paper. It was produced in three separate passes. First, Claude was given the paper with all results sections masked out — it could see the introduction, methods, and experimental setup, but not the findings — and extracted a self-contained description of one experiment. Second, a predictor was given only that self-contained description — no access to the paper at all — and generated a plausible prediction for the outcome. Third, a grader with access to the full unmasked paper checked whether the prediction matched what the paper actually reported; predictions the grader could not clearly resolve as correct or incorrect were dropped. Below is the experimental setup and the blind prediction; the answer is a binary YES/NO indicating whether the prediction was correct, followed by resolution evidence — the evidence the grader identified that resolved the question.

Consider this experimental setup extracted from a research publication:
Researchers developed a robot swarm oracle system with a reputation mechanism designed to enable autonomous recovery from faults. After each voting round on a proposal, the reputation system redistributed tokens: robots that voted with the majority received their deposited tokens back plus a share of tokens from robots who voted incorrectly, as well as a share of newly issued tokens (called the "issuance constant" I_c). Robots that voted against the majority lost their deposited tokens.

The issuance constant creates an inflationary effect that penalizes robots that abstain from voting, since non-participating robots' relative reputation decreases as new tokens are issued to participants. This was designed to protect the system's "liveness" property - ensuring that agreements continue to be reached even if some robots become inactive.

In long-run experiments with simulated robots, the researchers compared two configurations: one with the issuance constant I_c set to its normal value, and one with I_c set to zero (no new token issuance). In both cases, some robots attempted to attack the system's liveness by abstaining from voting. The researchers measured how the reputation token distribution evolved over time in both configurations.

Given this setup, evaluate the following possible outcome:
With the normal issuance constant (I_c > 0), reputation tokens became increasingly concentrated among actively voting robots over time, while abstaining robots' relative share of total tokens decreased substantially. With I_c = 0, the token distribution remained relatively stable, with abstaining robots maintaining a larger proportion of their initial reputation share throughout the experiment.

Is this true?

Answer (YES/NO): YES